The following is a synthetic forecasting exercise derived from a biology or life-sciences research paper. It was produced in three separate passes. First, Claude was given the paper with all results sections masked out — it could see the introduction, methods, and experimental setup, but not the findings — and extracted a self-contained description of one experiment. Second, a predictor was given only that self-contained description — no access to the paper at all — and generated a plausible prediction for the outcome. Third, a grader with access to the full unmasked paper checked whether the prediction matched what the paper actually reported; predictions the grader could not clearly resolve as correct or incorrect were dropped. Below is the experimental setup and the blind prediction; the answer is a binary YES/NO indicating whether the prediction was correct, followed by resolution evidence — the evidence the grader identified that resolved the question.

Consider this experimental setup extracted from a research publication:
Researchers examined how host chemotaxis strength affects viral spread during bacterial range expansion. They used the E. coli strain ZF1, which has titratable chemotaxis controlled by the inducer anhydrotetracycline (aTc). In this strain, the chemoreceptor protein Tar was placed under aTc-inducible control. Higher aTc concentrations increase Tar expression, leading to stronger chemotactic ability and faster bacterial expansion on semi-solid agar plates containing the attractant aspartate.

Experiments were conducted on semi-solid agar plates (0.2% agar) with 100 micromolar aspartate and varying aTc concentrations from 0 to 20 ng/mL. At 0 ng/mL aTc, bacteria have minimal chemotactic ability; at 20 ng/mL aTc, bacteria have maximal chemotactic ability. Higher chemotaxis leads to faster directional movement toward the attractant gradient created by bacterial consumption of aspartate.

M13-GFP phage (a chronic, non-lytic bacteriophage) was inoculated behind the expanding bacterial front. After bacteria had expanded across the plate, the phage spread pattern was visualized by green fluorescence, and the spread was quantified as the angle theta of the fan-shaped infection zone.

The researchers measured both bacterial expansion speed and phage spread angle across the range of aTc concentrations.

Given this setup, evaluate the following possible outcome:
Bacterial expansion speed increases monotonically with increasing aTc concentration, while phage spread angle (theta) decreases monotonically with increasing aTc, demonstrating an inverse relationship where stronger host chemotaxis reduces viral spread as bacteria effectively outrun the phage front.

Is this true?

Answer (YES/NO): YES